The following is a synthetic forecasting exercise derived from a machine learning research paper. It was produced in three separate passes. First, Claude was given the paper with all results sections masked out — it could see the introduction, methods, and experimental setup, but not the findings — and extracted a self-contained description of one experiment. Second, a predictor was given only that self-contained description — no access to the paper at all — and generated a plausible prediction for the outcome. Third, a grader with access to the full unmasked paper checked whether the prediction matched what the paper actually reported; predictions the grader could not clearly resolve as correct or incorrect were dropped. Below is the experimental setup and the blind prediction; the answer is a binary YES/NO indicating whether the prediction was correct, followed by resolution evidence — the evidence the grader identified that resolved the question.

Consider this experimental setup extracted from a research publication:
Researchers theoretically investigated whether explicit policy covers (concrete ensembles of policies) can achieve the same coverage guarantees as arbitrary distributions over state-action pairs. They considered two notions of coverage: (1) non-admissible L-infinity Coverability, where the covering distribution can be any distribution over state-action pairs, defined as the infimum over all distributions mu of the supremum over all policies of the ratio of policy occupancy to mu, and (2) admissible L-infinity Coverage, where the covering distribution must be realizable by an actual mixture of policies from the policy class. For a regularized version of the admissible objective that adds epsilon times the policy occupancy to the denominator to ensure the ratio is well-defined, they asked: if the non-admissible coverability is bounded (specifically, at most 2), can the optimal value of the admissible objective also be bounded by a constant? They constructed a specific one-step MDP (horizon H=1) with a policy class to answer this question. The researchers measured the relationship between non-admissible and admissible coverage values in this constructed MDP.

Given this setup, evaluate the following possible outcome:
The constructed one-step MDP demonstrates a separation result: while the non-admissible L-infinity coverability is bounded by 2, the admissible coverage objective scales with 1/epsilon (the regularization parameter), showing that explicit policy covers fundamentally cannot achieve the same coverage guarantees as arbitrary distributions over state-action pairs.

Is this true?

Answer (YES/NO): YES